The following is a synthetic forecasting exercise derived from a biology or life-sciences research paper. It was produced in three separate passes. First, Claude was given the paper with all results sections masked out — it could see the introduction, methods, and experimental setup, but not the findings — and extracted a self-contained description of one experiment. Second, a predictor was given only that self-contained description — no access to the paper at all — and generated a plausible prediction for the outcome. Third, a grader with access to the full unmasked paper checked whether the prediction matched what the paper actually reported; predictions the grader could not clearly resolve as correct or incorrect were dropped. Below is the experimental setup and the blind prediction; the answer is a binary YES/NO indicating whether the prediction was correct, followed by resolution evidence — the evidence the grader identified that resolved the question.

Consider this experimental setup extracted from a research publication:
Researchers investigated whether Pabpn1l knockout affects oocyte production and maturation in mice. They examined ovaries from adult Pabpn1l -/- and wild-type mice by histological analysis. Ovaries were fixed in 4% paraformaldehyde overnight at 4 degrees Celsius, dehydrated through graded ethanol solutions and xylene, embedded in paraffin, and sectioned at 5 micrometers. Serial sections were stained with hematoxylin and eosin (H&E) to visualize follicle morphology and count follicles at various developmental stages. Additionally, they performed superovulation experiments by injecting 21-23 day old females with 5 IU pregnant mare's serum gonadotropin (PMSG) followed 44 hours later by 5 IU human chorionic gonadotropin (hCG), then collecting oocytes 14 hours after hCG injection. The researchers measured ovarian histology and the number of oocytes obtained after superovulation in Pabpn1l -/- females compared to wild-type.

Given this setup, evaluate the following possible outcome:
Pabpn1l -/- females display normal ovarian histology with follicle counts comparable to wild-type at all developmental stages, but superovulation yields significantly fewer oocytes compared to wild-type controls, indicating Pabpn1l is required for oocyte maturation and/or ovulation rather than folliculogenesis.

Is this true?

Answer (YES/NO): NO